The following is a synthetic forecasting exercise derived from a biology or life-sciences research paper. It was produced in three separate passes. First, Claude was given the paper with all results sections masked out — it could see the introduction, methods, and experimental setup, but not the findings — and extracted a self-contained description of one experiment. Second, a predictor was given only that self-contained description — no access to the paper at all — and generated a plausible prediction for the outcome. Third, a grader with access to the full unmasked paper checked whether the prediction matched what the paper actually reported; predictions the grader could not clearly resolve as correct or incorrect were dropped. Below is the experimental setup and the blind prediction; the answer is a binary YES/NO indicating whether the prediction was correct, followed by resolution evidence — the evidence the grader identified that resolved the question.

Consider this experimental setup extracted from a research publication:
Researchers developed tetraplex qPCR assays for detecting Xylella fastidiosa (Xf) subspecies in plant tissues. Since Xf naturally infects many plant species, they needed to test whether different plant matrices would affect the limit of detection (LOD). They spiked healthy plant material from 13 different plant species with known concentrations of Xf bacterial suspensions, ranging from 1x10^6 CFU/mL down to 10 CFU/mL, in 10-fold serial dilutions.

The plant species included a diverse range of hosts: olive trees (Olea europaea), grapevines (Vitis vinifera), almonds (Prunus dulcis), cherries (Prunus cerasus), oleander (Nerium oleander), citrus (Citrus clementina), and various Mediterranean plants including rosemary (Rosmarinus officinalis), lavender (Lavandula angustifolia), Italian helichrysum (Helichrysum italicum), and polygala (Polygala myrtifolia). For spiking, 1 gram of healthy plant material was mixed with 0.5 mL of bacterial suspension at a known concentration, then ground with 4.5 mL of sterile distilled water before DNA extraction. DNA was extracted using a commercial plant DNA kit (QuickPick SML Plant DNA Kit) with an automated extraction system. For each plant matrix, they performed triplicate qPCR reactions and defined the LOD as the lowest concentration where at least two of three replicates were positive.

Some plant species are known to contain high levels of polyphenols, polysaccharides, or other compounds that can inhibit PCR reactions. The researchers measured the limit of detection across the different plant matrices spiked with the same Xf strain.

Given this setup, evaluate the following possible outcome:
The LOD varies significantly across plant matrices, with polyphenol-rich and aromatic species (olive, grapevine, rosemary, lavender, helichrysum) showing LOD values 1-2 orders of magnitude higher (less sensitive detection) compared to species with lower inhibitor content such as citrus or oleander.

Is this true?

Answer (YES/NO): NO